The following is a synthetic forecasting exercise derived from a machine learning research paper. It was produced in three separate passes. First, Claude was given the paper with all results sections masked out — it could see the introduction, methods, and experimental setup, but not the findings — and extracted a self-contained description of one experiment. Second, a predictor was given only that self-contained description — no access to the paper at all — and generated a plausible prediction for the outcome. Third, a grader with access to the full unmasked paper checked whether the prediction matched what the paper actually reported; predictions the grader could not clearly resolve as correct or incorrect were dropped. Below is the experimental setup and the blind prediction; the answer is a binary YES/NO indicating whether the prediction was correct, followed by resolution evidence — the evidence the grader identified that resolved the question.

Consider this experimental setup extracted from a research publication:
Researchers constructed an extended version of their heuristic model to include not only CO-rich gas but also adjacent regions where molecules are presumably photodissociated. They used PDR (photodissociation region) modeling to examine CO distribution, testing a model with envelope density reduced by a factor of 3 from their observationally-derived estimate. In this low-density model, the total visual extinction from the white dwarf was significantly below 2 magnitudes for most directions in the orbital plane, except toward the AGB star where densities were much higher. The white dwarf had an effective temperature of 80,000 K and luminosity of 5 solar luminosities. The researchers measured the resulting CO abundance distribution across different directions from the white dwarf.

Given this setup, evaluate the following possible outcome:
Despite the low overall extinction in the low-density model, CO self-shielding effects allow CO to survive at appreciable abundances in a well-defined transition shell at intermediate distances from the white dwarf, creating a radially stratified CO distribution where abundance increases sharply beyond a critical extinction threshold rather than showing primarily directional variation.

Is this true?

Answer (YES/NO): NO